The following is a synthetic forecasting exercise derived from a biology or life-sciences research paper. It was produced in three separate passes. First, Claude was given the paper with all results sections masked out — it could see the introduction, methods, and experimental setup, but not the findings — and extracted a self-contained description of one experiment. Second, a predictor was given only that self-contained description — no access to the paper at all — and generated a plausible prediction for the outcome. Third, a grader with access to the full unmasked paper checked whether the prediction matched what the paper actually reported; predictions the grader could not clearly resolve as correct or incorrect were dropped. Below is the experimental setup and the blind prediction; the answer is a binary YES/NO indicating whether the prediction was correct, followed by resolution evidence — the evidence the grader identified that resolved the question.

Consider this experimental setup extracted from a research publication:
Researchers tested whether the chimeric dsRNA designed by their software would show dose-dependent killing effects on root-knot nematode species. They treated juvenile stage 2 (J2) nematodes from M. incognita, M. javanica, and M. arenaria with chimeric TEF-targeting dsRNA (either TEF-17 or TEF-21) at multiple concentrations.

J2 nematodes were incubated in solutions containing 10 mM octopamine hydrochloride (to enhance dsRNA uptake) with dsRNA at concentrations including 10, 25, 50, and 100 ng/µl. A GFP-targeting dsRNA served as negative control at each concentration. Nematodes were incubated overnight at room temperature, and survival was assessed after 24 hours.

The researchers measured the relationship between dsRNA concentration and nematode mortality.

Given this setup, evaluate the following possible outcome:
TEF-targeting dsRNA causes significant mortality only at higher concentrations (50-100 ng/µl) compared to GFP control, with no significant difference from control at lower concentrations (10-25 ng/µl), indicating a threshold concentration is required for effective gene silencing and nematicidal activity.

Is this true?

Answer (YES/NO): NO